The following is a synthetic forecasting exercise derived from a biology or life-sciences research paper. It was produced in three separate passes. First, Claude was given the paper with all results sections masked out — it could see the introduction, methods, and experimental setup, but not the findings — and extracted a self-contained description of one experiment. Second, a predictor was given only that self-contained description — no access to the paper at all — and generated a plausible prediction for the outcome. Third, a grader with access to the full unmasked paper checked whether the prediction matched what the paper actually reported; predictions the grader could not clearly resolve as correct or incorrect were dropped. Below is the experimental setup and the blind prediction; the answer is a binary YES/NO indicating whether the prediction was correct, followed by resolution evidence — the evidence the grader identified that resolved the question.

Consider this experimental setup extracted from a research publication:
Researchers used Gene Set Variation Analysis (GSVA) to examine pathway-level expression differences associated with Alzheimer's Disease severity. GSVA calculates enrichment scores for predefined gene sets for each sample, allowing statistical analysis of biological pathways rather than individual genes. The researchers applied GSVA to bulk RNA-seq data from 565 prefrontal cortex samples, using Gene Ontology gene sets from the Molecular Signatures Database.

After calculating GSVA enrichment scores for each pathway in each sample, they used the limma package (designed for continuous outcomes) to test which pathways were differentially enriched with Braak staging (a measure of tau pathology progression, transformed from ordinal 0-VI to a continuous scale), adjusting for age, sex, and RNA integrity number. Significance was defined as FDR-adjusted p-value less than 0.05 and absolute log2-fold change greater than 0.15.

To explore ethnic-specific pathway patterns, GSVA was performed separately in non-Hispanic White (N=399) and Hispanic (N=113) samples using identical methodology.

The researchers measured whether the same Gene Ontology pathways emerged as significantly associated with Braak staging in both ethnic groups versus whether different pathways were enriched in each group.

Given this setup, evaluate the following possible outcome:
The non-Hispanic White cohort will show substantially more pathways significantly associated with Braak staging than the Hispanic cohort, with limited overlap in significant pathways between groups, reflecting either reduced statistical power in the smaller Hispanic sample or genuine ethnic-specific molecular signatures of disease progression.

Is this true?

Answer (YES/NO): NO